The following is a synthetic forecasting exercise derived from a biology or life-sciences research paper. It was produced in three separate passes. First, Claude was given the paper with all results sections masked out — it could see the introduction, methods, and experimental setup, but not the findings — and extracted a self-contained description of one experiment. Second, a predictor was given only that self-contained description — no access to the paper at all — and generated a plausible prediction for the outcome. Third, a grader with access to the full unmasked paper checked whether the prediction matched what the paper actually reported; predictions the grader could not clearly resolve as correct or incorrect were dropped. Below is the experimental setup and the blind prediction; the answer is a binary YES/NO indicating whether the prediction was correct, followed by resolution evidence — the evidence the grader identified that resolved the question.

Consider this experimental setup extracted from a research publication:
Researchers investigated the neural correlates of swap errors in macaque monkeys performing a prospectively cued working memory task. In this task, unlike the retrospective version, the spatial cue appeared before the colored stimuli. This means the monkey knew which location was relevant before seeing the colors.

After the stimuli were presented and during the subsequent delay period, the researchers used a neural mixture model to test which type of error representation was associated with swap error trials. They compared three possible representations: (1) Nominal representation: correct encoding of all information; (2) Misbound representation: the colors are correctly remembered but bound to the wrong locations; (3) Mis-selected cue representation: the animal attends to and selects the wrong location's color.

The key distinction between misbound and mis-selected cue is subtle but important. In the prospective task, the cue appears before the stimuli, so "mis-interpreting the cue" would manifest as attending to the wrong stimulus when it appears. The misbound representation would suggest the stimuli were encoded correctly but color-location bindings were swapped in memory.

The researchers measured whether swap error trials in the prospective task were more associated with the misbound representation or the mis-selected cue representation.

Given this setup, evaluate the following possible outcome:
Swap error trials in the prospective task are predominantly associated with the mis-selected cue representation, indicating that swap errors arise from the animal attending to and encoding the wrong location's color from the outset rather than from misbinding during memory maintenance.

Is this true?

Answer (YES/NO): YES